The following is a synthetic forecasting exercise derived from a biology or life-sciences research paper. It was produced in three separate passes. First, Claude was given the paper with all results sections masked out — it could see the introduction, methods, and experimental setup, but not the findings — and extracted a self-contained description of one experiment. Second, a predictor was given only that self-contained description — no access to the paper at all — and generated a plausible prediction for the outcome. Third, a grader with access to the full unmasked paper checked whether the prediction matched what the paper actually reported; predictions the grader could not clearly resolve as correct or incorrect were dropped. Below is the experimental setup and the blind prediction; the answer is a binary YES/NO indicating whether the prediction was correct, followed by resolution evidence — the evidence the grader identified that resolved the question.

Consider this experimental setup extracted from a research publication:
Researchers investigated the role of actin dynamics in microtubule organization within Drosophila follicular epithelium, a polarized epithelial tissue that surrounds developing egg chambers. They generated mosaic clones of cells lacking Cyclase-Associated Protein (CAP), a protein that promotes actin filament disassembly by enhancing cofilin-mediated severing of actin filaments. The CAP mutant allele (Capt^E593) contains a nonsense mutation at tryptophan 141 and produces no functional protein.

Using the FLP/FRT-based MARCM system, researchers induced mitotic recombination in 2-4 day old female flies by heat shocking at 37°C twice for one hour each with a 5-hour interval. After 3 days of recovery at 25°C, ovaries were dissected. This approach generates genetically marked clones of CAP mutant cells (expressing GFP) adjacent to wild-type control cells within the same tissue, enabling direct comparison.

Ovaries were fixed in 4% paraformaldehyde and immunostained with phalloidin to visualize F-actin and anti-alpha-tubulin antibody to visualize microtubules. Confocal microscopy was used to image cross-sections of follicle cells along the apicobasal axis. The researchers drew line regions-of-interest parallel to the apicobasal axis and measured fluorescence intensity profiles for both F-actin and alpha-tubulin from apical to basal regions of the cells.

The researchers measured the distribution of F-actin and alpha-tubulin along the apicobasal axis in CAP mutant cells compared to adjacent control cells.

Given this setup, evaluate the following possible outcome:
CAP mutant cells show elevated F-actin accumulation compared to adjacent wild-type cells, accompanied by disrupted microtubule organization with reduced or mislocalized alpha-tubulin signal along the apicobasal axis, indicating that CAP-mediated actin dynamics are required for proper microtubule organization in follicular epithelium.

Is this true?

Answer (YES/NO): YES